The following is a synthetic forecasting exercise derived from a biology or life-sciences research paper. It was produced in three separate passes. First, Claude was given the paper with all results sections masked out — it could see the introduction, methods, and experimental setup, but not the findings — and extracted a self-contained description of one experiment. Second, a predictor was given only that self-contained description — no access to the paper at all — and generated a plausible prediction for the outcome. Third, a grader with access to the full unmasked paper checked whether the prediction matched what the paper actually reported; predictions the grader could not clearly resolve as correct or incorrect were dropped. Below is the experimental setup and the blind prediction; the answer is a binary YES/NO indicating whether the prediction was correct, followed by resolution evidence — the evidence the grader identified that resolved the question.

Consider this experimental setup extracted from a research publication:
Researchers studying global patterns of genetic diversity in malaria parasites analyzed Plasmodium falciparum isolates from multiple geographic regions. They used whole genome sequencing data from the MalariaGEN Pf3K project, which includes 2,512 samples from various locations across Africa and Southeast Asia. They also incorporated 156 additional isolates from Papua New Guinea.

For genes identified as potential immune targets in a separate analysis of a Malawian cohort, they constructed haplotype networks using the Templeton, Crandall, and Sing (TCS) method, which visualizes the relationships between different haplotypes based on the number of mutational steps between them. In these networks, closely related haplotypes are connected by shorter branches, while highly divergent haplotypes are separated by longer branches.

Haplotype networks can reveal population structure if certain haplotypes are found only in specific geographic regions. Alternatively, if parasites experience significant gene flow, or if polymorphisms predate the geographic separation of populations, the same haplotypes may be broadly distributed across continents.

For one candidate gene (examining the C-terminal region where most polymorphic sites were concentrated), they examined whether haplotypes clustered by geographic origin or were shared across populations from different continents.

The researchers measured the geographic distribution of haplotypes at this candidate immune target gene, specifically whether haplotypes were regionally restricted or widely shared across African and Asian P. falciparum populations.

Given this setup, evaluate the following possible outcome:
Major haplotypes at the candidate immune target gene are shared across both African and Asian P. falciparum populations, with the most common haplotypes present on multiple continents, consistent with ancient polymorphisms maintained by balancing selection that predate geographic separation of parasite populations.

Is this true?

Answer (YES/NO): YES